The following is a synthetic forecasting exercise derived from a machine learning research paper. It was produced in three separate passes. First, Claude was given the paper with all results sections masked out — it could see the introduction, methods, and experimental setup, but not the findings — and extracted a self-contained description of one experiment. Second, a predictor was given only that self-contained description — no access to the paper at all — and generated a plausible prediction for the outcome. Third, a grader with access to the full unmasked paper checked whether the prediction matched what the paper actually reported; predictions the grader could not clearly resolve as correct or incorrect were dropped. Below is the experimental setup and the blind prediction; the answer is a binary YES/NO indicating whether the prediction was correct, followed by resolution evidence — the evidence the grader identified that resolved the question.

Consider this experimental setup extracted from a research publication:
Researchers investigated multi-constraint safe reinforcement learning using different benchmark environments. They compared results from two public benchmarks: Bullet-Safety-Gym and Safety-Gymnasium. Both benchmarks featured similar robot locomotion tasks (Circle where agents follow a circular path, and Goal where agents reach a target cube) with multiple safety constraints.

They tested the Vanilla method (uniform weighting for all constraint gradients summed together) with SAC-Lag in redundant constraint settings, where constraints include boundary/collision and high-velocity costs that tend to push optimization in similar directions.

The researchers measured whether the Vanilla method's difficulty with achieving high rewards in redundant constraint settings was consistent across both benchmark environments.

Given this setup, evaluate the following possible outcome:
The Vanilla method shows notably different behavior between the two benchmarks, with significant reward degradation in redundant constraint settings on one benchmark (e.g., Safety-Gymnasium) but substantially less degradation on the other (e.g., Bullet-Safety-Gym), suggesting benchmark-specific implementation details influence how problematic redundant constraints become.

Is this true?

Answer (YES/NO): NO